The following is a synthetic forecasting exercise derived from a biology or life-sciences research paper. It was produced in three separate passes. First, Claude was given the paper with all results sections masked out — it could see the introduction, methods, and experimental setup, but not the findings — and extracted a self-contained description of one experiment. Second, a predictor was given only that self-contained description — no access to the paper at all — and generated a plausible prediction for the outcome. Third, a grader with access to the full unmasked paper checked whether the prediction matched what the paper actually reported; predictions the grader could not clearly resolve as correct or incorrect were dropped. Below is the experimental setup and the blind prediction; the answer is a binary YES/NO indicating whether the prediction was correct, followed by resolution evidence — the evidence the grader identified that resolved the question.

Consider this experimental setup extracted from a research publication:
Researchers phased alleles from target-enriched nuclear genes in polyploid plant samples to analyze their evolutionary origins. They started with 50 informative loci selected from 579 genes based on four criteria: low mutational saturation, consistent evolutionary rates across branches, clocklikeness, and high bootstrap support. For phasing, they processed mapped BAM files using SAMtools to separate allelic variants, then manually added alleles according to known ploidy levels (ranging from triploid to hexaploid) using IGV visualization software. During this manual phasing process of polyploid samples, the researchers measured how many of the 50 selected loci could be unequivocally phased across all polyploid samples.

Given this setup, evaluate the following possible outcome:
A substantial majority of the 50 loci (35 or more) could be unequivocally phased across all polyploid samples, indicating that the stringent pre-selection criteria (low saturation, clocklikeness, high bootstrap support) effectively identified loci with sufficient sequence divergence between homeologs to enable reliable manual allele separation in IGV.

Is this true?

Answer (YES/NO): YES